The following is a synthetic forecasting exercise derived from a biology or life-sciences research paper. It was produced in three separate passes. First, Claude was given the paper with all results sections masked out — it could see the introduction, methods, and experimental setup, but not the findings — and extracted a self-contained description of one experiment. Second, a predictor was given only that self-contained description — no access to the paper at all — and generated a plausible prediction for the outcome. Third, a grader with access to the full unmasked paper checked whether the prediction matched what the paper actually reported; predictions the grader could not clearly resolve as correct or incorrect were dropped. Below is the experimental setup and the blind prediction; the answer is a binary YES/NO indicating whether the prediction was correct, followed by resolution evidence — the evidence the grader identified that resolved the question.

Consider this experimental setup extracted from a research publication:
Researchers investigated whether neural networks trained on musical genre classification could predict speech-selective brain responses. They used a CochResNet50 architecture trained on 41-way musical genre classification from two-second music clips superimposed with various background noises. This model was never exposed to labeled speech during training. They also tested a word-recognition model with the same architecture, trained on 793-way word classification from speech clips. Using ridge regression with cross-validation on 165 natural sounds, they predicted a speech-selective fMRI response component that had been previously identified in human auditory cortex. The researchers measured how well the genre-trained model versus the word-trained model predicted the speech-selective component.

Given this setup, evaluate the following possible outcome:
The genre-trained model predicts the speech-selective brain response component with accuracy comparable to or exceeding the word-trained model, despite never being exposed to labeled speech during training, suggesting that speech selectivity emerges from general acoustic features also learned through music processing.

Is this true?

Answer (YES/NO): NO